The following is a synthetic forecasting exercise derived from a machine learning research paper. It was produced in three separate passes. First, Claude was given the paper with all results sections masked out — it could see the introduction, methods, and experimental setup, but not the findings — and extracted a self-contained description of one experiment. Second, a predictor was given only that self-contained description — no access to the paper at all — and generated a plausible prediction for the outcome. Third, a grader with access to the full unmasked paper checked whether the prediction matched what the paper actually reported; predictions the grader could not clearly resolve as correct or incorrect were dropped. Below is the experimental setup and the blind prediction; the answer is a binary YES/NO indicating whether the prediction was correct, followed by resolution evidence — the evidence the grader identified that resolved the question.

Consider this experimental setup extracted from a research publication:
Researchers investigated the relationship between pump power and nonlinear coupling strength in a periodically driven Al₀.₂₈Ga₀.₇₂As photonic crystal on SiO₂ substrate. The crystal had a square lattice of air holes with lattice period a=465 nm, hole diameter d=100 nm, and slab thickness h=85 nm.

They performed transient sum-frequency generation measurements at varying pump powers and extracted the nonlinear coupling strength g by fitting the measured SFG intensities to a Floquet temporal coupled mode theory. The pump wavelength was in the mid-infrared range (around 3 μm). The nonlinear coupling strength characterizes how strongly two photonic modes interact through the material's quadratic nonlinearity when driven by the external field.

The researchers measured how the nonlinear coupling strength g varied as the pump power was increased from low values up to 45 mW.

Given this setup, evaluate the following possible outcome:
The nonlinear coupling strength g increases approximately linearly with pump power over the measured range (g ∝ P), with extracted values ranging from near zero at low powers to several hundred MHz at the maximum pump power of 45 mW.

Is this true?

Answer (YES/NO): NO